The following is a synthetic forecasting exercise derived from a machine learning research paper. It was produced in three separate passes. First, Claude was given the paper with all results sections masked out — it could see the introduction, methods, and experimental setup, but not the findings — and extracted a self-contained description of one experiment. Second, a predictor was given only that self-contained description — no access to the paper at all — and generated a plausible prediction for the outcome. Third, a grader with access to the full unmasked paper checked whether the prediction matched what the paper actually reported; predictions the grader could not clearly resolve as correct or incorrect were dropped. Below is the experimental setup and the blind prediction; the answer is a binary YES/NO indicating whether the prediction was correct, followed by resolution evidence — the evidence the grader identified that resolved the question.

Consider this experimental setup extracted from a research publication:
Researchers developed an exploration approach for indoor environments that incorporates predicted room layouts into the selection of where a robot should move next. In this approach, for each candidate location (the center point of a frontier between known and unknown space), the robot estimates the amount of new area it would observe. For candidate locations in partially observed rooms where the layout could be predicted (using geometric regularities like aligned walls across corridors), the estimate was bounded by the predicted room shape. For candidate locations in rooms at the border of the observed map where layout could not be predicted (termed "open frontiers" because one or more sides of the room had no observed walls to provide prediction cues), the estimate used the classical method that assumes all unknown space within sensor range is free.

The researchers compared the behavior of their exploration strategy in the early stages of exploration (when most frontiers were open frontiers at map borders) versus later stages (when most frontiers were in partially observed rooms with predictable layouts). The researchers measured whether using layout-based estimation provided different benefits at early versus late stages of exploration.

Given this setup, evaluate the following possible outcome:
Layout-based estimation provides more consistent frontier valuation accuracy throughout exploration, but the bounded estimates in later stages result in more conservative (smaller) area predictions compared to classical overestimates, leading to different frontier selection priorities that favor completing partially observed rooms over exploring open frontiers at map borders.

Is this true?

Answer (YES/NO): NO